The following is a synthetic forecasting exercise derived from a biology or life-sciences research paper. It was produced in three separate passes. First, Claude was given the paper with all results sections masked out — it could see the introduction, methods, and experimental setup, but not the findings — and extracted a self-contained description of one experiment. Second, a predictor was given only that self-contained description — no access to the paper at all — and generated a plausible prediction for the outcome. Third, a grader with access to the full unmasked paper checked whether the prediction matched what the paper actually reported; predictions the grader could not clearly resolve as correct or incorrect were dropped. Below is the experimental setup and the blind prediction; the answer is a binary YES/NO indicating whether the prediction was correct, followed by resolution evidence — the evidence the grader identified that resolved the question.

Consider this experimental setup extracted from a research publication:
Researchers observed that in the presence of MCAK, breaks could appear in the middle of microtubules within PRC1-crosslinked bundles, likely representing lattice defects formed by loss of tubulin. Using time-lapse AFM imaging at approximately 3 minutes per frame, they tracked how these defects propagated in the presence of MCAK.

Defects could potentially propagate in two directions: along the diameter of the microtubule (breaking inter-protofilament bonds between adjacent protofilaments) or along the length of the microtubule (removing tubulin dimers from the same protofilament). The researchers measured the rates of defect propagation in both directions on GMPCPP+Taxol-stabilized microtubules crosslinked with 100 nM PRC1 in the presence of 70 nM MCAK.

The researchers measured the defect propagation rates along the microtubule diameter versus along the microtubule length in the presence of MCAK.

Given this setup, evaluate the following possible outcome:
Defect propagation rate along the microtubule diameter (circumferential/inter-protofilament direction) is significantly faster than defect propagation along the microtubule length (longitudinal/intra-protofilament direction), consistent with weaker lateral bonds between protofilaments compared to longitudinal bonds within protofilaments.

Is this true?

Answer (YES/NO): NO